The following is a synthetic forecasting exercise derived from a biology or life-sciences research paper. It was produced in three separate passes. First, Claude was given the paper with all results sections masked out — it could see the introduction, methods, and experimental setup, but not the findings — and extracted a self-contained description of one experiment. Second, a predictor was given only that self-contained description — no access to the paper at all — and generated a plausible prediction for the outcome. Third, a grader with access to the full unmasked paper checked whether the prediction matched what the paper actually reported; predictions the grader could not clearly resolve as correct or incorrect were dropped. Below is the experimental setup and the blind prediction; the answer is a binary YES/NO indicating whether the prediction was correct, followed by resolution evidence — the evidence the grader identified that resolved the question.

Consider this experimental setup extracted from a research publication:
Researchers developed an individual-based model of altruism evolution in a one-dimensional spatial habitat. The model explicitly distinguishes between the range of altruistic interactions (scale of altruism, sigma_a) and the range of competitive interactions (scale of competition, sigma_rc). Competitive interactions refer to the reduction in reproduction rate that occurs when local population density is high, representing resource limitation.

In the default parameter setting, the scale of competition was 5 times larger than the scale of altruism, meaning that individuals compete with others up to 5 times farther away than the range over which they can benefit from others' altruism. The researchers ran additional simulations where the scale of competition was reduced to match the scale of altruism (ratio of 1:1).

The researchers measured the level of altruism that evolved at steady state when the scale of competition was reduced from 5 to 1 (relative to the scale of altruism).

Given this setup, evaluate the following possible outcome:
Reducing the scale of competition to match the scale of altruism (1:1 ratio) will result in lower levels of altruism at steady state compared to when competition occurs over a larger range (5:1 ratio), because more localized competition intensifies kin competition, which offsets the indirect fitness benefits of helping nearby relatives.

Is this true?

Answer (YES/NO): YES